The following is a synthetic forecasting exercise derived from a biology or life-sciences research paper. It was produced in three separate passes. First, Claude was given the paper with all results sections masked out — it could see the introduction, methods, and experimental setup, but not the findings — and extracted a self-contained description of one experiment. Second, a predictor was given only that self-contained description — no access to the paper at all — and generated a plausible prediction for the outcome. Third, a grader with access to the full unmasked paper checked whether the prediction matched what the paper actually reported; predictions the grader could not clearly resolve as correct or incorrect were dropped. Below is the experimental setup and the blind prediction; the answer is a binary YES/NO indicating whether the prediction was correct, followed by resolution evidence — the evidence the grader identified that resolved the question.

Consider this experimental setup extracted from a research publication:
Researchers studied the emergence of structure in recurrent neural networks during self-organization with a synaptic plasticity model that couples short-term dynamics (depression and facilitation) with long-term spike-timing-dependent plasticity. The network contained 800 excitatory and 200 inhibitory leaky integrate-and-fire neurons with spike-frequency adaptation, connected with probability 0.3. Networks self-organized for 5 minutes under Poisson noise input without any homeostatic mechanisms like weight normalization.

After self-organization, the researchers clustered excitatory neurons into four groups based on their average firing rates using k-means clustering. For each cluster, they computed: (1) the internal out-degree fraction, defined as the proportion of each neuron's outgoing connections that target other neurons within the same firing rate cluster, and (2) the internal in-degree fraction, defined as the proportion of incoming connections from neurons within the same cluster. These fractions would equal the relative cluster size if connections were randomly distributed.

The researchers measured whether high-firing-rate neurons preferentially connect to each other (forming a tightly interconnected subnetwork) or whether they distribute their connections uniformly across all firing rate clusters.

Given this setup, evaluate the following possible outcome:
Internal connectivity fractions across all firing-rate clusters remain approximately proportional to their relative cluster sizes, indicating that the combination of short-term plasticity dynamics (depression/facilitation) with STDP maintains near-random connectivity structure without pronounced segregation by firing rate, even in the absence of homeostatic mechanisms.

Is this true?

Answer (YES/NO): NO